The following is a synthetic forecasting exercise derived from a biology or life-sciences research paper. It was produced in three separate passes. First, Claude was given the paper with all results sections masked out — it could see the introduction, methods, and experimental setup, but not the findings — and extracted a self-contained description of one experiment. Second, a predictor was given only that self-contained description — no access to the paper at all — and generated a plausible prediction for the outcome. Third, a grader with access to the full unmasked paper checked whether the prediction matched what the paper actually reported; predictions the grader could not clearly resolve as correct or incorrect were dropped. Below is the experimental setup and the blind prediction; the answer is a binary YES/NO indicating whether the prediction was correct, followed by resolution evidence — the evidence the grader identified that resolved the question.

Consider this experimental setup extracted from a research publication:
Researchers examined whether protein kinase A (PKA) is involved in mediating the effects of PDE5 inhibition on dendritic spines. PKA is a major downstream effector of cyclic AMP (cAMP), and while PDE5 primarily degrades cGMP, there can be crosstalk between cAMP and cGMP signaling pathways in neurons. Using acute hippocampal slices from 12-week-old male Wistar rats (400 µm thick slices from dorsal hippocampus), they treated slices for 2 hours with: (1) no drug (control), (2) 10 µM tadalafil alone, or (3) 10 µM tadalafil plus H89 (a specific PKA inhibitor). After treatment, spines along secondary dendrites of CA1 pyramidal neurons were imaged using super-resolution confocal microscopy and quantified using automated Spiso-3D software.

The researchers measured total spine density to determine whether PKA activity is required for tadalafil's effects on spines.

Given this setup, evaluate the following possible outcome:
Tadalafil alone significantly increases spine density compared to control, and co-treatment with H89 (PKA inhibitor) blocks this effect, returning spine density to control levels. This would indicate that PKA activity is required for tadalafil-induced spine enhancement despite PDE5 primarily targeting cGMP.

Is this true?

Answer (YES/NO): NO